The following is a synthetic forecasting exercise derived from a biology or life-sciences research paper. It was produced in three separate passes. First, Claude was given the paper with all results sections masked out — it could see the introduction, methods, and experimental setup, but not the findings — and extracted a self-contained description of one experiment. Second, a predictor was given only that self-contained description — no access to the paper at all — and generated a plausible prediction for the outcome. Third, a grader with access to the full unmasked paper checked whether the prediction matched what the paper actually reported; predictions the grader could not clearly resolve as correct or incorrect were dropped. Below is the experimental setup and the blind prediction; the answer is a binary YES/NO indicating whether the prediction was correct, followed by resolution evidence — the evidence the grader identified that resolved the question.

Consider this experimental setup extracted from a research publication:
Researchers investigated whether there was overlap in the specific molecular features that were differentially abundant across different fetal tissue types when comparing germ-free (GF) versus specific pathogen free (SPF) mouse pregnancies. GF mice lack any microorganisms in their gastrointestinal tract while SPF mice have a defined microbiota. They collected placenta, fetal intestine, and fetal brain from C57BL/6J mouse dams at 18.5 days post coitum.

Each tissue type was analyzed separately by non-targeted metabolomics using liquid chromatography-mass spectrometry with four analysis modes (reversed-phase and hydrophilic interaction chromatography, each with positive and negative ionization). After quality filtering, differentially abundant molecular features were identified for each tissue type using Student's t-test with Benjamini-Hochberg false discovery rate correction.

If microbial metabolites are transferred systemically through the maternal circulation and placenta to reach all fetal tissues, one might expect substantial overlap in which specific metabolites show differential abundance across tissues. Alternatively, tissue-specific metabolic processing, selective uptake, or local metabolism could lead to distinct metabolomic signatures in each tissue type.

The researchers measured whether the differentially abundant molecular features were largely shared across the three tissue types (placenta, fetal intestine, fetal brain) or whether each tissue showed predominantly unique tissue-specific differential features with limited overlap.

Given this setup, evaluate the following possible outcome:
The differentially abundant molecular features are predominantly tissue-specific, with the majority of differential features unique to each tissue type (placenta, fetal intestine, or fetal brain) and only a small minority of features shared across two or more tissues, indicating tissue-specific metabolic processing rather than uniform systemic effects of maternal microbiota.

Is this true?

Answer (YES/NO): NO